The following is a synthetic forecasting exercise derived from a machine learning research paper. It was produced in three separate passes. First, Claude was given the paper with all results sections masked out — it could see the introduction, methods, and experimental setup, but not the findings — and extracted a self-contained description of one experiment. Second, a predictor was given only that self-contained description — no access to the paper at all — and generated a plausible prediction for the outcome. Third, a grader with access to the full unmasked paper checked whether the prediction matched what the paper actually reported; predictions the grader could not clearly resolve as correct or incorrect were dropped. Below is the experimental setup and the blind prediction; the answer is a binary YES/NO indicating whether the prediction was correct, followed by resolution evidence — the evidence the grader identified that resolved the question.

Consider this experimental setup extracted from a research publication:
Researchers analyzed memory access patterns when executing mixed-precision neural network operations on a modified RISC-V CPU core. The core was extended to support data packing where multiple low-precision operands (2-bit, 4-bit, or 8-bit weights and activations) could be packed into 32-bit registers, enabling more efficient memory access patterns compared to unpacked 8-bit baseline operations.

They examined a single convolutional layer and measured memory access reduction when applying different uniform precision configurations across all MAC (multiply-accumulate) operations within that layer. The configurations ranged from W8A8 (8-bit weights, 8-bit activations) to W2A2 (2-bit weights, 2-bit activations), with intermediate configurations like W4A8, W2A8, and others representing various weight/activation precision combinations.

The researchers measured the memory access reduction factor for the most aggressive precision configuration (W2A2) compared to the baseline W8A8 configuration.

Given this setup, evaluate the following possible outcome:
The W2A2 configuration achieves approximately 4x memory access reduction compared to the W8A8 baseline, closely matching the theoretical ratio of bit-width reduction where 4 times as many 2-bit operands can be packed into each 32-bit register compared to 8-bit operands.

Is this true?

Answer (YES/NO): NO